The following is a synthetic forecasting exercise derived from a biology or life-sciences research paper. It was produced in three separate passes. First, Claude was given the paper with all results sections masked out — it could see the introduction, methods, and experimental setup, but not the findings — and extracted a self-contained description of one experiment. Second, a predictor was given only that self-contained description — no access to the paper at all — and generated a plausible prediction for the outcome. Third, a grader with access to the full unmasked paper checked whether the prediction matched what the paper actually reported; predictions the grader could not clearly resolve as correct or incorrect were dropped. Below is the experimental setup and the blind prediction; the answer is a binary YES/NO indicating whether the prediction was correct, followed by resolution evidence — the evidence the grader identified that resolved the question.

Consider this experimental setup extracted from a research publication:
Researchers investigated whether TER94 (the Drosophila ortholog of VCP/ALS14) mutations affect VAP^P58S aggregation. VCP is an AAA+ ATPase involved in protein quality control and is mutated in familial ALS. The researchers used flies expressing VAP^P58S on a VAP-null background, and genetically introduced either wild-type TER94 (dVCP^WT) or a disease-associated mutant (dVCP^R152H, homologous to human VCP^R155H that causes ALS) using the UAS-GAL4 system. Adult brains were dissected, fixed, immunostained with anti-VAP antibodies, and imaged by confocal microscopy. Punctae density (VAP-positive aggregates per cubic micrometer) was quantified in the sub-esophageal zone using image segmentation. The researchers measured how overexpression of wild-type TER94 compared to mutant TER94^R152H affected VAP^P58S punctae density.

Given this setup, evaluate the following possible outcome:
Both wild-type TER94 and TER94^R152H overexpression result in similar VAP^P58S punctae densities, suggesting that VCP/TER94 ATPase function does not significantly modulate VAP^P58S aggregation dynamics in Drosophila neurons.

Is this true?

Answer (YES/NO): NO